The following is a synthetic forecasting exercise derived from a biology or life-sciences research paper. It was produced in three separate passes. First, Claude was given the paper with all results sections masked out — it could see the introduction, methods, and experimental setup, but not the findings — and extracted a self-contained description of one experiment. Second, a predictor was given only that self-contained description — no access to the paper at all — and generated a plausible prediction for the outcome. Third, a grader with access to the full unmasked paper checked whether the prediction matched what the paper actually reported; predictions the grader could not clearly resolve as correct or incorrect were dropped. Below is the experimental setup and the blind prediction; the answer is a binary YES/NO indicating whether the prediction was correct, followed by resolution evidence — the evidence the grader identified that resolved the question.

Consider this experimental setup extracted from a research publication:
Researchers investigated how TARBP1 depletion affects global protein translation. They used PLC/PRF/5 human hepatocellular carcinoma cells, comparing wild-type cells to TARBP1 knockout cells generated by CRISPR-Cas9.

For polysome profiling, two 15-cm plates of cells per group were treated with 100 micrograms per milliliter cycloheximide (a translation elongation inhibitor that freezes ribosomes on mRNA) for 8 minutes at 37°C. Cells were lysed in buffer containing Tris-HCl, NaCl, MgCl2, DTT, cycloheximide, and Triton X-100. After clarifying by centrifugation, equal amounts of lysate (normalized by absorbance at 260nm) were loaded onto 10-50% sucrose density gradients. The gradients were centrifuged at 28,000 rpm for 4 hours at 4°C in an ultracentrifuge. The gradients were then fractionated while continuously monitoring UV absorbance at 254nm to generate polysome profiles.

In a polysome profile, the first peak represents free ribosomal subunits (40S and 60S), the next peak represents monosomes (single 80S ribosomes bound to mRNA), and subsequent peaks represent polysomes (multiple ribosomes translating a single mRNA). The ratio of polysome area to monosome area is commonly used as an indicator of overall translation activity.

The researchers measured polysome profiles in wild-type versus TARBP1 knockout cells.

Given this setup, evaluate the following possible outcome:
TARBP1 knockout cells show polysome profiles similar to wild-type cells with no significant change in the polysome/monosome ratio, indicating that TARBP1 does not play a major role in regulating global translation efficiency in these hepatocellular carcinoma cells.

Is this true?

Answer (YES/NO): NO